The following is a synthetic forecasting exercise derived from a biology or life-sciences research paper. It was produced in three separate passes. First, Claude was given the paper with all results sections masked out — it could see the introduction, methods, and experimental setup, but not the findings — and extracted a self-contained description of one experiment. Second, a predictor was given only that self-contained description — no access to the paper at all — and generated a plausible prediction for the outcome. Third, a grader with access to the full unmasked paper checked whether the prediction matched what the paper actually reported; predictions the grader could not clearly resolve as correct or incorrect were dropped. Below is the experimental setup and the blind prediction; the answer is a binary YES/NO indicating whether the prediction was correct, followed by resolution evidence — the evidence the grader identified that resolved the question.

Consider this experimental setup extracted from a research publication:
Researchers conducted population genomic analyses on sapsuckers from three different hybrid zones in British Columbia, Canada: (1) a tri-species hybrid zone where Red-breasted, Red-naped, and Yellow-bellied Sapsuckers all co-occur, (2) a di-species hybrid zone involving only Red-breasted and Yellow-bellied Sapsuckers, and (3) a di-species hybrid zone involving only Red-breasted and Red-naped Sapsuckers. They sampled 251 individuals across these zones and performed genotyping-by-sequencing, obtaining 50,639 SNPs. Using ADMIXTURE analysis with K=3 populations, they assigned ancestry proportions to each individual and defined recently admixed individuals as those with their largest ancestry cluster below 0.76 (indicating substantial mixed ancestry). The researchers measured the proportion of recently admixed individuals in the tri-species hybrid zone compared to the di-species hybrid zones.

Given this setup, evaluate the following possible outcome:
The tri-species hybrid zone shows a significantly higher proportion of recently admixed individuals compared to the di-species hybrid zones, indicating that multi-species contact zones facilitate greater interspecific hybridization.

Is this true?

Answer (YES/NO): YES